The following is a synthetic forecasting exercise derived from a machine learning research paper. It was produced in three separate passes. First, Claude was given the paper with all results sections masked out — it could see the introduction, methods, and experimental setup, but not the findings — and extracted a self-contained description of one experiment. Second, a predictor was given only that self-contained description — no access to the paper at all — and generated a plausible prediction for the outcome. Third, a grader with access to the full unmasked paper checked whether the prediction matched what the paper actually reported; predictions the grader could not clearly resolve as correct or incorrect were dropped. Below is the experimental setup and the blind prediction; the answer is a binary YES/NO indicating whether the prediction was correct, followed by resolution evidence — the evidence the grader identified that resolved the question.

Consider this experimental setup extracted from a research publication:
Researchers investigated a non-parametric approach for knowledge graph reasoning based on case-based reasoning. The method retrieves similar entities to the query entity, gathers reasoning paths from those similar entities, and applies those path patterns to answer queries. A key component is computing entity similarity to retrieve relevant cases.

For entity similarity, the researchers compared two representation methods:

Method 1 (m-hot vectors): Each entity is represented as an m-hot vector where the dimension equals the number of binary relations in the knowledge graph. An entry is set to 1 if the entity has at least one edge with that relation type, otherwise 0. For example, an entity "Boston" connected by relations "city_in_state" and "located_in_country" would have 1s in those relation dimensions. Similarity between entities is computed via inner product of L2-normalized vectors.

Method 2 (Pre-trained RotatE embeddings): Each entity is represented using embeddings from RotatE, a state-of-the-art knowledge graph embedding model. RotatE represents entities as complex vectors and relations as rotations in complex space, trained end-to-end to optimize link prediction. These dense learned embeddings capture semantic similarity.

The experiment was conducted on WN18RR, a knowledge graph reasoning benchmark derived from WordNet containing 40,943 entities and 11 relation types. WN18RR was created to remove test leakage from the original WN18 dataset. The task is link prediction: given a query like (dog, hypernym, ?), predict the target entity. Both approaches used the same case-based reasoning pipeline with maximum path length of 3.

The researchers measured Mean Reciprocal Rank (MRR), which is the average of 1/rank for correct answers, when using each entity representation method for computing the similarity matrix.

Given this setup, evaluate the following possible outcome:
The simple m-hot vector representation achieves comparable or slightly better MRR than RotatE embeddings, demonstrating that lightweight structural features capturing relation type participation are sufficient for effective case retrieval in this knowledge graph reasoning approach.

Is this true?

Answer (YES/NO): YES